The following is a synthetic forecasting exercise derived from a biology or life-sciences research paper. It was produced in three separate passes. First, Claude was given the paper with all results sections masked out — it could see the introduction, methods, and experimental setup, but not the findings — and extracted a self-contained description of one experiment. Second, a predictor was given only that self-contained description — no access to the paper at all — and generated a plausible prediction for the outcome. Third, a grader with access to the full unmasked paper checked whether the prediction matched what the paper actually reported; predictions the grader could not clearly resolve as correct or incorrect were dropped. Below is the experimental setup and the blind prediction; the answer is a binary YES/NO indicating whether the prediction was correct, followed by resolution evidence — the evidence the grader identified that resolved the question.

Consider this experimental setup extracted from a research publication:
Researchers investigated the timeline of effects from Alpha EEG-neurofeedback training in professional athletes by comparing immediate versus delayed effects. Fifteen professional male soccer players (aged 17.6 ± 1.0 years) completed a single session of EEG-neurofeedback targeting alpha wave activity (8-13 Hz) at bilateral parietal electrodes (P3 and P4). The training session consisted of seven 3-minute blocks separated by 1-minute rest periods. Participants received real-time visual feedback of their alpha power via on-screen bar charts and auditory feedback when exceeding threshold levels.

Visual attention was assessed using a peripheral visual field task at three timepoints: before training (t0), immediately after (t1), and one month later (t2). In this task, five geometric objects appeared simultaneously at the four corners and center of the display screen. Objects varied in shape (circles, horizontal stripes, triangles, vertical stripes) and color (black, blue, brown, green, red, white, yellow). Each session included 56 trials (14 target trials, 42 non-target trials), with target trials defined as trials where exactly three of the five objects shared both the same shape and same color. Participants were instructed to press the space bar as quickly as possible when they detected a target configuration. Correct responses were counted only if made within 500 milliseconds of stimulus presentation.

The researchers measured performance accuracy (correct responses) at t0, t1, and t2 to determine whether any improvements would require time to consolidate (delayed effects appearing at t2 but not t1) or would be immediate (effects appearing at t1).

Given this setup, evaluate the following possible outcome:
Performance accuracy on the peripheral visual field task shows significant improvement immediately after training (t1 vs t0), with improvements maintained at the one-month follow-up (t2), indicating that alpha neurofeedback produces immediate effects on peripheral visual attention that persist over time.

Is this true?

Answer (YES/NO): YES